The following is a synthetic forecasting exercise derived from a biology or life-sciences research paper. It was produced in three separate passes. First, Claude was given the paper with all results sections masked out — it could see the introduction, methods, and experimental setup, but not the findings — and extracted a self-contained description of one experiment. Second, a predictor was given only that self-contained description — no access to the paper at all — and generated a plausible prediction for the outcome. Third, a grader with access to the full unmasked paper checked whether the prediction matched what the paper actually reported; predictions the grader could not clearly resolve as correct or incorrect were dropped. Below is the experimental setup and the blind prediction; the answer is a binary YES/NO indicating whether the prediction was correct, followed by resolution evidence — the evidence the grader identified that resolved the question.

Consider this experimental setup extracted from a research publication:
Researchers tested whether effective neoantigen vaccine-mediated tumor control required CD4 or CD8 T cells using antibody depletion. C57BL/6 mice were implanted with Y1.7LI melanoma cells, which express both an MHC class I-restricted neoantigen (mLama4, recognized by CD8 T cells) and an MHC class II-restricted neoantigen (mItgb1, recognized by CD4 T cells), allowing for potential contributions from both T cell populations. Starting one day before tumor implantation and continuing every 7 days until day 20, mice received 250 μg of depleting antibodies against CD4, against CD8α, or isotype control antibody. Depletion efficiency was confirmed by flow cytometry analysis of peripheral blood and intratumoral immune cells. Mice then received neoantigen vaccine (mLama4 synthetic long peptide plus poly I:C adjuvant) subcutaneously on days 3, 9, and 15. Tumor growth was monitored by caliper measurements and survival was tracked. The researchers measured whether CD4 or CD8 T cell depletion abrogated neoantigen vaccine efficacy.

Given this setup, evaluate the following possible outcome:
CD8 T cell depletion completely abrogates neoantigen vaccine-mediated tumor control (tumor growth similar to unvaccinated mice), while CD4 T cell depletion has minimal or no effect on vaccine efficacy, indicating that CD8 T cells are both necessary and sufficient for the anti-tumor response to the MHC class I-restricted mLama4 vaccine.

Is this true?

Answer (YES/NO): NO